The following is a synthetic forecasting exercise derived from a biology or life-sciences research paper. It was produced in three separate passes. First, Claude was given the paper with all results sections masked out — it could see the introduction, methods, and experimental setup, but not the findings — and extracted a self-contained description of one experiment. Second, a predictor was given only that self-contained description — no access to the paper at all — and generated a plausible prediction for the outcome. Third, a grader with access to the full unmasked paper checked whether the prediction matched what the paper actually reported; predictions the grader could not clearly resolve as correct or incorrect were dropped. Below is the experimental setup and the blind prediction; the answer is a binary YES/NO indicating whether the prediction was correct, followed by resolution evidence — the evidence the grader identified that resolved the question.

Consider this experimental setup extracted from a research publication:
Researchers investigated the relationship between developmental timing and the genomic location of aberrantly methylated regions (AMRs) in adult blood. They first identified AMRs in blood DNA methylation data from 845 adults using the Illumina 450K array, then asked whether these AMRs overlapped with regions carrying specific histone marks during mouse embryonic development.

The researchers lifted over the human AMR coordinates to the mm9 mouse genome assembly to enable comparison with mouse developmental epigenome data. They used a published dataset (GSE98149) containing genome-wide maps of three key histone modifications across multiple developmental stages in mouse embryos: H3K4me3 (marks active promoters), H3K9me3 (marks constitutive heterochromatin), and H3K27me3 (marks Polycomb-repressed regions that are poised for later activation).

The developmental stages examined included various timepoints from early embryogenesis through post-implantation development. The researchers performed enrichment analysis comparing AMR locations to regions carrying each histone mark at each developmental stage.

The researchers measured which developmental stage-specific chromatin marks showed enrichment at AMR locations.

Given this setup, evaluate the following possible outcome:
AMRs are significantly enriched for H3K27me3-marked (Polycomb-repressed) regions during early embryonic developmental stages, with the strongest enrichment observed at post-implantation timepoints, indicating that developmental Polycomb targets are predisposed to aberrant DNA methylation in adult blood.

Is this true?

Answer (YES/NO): NO